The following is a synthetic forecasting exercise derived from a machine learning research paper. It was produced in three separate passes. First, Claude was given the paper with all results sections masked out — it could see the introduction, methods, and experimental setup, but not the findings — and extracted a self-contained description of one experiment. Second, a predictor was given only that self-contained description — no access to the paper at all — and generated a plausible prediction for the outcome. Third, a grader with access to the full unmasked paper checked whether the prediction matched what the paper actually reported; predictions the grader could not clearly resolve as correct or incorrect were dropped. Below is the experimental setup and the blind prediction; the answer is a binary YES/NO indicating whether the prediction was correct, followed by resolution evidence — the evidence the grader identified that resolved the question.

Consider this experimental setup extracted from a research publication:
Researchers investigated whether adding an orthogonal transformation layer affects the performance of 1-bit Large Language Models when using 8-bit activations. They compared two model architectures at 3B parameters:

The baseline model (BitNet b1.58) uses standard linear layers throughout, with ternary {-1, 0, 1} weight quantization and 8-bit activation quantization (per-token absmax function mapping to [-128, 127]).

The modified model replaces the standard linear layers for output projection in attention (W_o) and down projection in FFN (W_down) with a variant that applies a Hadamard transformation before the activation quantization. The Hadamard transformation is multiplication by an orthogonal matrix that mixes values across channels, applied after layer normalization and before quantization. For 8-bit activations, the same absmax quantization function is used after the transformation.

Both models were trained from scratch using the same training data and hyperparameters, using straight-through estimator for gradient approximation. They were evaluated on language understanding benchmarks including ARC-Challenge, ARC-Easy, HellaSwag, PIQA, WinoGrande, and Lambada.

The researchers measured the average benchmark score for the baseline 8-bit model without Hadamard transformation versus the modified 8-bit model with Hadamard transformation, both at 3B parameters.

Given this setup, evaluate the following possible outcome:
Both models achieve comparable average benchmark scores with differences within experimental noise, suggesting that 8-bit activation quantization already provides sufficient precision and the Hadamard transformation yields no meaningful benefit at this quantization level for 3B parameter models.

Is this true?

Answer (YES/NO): NO